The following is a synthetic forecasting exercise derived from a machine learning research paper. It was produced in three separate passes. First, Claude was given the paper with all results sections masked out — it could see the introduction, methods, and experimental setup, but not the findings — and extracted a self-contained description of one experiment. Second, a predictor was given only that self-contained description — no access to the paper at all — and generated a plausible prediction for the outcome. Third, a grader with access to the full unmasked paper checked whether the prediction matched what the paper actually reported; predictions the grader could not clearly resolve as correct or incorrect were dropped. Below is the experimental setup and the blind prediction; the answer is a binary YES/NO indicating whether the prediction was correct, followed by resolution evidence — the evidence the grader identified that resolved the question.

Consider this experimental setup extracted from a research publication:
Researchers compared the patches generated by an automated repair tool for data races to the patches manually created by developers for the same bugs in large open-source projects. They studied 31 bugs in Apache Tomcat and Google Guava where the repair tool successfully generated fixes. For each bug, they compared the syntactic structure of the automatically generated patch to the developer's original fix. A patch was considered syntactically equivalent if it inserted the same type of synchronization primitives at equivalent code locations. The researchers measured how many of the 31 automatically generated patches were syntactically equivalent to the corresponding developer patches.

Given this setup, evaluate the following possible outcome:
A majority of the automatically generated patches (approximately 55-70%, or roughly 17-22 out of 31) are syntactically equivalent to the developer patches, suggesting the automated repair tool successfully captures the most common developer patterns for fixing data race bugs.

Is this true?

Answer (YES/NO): YES